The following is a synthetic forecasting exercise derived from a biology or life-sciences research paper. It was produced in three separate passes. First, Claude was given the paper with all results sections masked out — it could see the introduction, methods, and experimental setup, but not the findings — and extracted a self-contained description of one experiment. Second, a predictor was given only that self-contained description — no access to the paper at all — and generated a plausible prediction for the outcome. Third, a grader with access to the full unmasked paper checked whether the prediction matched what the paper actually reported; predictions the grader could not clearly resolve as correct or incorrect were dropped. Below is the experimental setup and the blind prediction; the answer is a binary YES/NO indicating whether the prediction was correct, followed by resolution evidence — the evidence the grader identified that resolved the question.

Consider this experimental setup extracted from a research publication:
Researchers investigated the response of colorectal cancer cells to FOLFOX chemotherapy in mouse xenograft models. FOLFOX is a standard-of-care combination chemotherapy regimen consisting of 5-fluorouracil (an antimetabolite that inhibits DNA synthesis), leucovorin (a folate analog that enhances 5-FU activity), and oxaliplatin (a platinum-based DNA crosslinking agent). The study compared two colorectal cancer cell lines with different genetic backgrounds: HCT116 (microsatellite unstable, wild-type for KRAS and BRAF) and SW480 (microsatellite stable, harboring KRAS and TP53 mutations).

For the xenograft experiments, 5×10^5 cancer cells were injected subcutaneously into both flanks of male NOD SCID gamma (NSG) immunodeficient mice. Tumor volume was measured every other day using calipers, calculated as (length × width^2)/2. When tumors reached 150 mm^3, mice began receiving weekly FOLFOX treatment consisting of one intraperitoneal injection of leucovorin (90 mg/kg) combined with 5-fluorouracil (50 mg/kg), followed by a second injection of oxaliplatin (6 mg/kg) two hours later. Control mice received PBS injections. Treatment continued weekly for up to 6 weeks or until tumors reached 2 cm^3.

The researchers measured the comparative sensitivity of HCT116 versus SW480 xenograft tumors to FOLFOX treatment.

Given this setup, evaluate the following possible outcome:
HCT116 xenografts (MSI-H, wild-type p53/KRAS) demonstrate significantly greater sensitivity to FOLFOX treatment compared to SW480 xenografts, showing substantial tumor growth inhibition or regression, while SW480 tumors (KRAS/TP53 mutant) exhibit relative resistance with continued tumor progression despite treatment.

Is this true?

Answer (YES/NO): NO